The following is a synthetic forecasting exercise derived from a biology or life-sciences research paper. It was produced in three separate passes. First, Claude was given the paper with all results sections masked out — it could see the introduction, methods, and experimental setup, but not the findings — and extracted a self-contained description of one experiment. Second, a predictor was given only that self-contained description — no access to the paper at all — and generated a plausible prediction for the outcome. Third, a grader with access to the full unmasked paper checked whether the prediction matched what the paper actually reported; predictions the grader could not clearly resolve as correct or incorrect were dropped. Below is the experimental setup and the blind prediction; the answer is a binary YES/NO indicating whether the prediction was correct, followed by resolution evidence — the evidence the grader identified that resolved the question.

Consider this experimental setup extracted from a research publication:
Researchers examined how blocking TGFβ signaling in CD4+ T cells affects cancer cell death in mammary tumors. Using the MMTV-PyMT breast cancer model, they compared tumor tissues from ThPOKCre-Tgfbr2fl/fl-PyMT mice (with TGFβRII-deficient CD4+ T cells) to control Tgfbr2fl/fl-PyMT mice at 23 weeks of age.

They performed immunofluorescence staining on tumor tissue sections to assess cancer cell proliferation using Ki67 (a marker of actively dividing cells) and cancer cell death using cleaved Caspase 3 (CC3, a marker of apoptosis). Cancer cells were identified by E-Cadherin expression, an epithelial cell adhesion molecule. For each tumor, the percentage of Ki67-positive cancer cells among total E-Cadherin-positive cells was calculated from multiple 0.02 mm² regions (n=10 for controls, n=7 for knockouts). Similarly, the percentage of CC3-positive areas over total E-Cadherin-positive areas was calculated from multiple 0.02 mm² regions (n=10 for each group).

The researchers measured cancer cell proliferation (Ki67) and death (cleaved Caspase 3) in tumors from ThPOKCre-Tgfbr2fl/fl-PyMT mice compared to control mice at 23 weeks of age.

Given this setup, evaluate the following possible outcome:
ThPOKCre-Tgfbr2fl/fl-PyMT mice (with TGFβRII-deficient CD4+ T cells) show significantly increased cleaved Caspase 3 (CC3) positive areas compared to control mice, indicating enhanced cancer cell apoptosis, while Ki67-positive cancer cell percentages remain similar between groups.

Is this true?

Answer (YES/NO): YES